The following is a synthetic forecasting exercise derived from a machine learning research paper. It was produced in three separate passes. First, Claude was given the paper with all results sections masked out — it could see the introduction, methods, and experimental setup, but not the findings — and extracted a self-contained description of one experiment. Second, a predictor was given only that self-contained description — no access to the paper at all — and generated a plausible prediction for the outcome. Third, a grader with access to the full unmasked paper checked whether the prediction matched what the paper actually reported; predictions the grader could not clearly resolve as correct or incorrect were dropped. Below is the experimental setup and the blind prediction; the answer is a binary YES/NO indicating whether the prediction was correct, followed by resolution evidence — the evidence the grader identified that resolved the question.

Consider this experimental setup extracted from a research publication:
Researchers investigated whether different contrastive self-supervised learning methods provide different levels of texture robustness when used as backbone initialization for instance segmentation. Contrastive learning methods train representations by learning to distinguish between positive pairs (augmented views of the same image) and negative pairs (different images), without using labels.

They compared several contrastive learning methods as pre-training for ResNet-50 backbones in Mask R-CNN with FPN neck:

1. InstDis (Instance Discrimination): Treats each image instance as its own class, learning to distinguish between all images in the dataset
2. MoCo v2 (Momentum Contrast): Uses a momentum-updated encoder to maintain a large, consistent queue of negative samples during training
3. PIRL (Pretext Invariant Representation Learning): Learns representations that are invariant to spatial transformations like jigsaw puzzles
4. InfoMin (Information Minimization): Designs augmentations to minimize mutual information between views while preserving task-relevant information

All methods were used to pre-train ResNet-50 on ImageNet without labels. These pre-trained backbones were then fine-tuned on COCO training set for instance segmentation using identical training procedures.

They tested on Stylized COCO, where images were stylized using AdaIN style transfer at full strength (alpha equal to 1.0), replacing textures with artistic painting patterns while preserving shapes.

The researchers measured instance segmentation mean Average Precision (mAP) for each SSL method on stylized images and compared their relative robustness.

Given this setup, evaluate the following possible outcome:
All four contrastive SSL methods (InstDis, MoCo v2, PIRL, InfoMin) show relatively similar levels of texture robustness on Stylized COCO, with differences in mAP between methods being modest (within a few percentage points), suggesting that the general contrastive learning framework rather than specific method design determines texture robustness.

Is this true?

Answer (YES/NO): NO